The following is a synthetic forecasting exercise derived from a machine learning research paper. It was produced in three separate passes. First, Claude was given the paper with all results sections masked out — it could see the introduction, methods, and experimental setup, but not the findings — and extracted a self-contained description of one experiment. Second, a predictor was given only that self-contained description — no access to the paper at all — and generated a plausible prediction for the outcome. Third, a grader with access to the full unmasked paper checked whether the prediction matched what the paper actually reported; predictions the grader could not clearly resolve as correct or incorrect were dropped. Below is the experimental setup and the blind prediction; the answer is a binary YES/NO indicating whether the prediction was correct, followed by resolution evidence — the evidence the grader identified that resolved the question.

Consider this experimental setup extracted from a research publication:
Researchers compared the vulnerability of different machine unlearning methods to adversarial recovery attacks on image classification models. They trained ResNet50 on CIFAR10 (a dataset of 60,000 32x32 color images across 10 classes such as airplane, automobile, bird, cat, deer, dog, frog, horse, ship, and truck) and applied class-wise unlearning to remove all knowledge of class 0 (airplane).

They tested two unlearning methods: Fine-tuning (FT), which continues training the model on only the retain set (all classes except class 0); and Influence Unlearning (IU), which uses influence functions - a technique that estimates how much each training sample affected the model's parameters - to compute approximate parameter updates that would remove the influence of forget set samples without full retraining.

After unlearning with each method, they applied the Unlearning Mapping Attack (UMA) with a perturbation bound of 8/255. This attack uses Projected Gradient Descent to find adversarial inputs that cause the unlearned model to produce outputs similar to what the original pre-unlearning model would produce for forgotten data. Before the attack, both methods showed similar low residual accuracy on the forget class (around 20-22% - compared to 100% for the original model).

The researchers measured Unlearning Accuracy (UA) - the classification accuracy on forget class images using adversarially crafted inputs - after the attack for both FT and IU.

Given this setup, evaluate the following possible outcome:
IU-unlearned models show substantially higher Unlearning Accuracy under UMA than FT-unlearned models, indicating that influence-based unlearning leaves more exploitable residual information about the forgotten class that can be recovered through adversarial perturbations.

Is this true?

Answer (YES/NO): NO